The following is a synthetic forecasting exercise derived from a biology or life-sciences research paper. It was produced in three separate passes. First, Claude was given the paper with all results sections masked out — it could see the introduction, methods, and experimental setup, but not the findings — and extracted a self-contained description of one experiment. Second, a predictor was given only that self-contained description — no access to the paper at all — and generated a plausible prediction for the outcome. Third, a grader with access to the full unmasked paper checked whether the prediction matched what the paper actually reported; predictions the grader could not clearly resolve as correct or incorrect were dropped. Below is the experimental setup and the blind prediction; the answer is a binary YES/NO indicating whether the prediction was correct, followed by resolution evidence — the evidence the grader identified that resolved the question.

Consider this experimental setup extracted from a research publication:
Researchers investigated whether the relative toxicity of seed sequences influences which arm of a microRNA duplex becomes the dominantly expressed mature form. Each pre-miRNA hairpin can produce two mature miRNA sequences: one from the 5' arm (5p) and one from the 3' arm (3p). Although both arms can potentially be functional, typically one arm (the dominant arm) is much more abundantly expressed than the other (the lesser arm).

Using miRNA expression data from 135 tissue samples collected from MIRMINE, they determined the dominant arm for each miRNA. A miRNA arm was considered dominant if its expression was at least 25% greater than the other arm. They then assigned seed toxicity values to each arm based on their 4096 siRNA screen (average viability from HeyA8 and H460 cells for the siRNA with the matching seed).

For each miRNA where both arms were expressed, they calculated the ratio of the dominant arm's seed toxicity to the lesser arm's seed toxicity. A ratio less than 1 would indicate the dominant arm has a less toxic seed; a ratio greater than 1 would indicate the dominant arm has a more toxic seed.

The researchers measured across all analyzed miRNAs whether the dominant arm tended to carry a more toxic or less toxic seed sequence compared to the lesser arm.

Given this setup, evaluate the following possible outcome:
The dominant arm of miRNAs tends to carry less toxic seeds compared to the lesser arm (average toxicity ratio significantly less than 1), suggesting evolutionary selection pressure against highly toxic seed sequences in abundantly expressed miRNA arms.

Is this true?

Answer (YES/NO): NO